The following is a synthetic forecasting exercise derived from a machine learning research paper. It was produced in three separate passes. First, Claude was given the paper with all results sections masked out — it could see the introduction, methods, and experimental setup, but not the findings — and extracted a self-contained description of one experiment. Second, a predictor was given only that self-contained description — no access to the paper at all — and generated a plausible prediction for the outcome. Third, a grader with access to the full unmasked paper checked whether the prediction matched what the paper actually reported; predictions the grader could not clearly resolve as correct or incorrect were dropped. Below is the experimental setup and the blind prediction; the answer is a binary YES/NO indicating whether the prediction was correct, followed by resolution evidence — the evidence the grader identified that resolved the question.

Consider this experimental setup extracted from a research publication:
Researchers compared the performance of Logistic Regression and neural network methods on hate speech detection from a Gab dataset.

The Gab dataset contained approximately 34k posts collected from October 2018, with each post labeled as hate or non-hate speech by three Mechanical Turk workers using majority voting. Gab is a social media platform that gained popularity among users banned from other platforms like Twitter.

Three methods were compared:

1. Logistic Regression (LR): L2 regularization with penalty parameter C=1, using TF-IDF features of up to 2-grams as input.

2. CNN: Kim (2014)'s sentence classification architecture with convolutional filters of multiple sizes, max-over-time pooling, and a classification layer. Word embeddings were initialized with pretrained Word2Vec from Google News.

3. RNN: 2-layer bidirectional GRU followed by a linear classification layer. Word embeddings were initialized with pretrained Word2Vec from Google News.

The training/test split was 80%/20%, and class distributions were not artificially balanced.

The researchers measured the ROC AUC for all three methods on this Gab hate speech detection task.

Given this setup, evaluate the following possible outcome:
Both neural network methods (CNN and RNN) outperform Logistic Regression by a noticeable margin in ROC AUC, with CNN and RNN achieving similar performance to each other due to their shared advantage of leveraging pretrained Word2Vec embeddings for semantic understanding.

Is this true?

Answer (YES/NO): NO